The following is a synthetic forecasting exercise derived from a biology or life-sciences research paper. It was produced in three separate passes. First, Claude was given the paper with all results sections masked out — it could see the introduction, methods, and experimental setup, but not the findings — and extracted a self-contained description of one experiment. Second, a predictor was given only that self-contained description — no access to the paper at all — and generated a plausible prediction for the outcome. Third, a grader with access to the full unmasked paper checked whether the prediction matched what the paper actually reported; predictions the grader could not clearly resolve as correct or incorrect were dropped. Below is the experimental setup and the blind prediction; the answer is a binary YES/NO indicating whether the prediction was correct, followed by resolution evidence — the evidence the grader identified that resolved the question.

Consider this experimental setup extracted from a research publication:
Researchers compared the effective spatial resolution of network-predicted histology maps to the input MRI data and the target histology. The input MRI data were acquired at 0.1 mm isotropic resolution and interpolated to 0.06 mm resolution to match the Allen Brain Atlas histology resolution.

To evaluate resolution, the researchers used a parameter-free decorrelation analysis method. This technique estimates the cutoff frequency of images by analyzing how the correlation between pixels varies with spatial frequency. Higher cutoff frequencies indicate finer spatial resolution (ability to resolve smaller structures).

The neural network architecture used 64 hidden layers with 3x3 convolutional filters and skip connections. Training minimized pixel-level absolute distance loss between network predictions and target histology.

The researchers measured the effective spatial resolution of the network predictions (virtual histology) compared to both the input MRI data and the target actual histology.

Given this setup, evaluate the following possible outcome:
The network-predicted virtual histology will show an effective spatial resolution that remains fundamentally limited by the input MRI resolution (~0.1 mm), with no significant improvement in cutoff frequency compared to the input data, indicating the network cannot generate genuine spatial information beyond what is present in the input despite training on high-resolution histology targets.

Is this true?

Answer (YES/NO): YES